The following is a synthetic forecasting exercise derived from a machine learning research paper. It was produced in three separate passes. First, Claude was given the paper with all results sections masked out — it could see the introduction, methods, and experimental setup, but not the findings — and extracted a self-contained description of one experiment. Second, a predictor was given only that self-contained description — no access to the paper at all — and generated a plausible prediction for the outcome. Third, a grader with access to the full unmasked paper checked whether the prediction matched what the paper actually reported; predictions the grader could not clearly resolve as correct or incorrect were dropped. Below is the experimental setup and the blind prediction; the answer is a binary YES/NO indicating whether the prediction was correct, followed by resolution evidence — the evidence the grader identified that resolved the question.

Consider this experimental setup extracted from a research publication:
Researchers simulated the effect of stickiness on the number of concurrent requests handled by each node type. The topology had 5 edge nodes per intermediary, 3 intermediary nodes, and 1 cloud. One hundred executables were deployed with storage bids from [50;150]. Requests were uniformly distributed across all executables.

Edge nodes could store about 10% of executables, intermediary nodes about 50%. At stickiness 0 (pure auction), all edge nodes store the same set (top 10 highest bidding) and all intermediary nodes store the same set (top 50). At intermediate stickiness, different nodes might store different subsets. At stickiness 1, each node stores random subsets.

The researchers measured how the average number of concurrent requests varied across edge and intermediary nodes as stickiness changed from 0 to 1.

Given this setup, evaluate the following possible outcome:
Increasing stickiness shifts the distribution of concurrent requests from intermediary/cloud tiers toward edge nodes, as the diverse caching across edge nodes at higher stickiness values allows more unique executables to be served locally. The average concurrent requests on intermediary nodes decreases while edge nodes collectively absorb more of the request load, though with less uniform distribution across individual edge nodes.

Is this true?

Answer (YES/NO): NO